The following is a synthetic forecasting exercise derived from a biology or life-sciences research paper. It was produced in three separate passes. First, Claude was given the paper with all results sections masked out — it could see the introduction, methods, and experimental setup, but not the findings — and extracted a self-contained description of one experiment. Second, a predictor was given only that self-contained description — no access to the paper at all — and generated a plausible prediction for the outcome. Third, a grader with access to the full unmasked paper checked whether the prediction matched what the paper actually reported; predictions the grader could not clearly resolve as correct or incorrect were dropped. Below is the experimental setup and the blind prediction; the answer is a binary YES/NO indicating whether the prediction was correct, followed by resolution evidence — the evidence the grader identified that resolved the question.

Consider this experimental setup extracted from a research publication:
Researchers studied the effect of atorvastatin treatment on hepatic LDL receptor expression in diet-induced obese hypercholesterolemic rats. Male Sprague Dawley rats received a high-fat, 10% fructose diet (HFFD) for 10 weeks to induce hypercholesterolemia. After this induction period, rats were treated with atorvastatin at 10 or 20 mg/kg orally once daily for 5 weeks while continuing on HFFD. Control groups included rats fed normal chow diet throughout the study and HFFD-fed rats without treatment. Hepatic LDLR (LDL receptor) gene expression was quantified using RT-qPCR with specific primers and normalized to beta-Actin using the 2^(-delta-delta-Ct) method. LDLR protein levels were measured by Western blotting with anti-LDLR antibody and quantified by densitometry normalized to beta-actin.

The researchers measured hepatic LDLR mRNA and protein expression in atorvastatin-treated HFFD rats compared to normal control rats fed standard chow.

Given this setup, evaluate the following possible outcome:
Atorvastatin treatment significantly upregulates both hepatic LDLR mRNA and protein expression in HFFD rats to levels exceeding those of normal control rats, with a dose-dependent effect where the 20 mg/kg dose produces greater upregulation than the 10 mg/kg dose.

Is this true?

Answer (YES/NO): NO